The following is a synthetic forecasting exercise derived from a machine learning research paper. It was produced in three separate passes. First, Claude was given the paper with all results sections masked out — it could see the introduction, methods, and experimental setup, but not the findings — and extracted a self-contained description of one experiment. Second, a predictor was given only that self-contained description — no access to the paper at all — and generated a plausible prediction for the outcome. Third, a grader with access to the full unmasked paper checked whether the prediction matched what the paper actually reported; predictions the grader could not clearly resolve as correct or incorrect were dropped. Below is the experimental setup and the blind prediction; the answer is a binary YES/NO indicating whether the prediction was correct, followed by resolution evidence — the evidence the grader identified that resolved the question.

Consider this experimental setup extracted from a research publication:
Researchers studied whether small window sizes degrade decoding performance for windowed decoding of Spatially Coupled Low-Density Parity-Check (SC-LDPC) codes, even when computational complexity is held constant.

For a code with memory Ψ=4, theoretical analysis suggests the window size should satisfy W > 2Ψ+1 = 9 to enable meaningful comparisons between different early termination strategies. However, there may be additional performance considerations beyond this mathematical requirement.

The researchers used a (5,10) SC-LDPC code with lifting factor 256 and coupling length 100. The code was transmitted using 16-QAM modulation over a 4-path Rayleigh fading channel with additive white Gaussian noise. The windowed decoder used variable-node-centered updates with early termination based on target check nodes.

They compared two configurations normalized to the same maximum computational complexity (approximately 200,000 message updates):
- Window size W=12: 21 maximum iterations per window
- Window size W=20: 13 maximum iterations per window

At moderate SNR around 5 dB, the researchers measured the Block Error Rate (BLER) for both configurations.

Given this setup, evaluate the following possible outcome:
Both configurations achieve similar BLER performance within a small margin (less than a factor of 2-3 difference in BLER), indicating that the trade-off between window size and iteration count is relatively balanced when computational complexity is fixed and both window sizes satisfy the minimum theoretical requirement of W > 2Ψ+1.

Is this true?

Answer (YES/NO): NO